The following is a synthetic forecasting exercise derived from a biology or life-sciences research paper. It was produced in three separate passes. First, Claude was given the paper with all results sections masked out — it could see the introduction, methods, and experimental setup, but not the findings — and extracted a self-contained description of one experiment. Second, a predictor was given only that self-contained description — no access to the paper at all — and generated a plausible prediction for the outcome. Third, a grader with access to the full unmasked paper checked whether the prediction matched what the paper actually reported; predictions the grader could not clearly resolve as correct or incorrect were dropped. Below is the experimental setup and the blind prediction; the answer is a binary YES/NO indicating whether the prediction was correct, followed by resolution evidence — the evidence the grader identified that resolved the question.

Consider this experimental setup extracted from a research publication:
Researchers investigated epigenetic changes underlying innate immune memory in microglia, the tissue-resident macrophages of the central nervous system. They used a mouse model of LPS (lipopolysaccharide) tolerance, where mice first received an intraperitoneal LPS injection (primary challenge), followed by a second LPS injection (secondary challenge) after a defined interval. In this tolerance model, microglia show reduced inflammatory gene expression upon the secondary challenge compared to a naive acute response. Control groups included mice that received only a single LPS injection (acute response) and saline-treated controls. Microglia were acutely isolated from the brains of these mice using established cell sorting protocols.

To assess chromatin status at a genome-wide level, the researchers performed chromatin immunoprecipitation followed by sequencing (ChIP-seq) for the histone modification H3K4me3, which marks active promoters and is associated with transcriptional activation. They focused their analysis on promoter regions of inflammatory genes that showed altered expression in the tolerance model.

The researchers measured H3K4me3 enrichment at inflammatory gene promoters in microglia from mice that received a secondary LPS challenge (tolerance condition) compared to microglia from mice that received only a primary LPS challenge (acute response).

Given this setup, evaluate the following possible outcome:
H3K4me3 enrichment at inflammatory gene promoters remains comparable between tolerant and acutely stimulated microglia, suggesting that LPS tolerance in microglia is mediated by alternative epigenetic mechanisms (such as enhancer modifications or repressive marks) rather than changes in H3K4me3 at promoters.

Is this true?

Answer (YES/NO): YES